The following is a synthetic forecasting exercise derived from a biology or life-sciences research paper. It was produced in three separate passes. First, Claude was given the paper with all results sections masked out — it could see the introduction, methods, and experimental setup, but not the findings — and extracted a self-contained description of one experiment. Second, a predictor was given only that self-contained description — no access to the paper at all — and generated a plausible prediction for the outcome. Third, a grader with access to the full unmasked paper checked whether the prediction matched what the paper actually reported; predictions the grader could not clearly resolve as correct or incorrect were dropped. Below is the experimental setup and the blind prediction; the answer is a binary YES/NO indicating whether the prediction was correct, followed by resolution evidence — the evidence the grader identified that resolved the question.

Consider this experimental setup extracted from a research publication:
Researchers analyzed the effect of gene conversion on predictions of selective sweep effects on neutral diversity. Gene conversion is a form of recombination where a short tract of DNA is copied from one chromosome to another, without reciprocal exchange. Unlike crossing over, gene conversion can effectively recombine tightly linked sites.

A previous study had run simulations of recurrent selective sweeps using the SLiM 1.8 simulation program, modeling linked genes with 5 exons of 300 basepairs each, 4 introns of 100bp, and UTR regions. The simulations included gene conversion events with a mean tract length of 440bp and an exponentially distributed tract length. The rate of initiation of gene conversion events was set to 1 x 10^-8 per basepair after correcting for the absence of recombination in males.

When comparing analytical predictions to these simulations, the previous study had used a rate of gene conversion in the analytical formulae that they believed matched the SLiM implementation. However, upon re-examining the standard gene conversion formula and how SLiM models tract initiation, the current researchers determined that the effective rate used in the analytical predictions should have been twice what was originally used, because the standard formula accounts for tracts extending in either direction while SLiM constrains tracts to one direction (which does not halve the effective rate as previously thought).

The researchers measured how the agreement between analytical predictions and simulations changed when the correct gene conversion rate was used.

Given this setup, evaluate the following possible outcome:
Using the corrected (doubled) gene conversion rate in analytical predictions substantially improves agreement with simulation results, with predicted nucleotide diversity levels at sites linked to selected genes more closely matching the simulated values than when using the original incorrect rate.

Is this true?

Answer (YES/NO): YES